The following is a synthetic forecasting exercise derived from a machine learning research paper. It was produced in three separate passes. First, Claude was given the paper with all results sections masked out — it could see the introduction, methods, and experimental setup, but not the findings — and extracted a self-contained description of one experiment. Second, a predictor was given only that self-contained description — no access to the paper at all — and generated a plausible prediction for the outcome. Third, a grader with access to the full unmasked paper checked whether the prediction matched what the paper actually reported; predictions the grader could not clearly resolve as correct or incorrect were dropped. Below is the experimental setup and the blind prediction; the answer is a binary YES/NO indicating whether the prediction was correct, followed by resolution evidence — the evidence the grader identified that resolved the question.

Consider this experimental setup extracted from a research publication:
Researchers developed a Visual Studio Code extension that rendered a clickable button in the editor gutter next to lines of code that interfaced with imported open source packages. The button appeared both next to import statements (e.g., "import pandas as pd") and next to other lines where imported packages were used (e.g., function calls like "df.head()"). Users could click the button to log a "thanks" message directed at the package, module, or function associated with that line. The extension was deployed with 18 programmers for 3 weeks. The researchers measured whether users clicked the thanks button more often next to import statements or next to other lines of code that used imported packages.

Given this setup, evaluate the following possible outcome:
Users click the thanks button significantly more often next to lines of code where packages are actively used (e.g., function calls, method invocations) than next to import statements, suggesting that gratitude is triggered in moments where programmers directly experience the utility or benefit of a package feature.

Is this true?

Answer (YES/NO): NO